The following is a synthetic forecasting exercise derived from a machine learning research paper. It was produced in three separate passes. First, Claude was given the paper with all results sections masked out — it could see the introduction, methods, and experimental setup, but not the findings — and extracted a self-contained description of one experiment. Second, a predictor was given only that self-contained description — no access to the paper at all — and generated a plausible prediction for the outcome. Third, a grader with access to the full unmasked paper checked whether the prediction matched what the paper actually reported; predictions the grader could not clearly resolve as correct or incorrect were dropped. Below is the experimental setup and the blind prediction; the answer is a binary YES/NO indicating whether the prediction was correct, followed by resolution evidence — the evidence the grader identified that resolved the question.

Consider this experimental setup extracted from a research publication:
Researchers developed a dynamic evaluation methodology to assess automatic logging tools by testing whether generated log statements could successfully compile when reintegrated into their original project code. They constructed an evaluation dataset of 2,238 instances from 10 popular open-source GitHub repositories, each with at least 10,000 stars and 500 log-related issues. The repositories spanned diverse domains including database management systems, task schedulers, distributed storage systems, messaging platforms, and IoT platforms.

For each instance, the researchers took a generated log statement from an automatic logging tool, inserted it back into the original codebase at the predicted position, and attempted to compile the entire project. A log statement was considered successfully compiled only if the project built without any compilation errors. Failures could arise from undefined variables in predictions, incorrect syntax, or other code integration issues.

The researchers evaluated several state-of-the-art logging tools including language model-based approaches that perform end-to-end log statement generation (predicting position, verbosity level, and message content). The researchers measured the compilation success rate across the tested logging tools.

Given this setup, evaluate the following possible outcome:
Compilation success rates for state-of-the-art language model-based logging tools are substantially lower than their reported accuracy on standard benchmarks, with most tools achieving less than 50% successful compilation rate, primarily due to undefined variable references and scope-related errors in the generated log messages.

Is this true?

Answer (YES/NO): NO